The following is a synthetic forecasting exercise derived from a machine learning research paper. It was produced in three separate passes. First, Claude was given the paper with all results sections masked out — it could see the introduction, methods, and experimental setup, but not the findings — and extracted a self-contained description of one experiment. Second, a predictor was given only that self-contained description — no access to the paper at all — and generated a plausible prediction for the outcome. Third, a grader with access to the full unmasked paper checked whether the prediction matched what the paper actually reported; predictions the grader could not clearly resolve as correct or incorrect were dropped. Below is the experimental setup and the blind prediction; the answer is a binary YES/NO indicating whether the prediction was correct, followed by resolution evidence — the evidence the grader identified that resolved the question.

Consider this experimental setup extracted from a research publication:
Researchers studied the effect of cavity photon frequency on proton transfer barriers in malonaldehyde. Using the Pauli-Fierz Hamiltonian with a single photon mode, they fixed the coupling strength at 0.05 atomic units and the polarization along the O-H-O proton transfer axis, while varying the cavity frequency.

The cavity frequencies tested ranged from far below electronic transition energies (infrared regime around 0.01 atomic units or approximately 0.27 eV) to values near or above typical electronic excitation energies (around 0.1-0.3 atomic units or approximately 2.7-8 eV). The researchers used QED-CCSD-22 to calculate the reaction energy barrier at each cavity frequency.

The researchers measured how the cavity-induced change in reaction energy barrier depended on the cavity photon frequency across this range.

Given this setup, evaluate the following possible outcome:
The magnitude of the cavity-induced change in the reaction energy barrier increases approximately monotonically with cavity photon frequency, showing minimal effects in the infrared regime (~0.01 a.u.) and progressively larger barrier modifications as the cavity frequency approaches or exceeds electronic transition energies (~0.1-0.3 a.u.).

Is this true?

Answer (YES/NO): NO